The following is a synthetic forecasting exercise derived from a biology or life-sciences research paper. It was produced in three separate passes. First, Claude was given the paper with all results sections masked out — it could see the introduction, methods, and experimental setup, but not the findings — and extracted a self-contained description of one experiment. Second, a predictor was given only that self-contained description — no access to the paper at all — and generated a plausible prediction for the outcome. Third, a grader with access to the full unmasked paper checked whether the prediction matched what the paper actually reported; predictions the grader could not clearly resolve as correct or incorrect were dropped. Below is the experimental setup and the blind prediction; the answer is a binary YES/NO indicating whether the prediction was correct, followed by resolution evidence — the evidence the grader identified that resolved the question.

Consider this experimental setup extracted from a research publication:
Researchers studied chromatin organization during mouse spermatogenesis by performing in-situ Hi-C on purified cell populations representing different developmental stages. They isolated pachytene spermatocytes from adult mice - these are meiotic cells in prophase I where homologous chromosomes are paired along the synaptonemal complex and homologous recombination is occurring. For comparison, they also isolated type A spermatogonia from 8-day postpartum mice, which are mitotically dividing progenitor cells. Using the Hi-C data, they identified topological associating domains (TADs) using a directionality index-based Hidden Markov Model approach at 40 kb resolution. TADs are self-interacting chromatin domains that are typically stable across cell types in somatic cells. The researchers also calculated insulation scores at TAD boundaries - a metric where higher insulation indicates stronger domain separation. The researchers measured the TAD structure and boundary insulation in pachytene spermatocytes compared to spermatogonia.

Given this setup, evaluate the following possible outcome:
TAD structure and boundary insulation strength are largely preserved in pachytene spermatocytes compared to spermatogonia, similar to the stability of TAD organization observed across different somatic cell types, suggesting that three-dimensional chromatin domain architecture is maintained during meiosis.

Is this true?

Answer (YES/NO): NO